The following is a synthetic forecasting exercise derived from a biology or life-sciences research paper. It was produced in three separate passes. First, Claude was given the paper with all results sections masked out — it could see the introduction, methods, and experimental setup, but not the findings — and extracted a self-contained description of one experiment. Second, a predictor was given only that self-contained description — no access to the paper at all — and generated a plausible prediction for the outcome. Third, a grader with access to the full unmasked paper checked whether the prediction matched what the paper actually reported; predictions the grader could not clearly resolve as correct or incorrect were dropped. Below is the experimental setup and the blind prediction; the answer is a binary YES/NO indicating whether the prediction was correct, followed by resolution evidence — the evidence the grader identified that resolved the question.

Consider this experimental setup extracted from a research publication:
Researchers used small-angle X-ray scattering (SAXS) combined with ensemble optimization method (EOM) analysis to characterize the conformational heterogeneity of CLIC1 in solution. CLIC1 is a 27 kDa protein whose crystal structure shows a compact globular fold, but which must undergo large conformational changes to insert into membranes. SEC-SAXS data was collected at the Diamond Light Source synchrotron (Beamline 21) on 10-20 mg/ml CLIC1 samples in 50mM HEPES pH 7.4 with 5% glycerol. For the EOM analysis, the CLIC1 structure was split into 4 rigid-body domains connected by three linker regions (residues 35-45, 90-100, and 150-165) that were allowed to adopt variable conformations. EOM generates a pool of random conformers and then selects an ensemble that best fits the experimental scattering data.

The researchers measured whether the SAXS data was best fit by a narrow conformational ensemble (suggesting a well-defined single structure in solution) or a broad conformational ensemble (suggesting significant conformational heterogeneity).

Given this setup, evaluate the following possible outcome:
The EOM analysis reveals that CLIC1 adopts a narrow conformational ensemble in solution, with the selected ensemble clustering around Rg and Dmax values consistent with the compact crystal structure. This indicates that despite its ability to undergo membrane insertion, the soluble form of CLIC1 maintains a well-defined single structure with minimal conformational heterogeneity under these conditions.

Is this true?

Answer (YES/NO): NO